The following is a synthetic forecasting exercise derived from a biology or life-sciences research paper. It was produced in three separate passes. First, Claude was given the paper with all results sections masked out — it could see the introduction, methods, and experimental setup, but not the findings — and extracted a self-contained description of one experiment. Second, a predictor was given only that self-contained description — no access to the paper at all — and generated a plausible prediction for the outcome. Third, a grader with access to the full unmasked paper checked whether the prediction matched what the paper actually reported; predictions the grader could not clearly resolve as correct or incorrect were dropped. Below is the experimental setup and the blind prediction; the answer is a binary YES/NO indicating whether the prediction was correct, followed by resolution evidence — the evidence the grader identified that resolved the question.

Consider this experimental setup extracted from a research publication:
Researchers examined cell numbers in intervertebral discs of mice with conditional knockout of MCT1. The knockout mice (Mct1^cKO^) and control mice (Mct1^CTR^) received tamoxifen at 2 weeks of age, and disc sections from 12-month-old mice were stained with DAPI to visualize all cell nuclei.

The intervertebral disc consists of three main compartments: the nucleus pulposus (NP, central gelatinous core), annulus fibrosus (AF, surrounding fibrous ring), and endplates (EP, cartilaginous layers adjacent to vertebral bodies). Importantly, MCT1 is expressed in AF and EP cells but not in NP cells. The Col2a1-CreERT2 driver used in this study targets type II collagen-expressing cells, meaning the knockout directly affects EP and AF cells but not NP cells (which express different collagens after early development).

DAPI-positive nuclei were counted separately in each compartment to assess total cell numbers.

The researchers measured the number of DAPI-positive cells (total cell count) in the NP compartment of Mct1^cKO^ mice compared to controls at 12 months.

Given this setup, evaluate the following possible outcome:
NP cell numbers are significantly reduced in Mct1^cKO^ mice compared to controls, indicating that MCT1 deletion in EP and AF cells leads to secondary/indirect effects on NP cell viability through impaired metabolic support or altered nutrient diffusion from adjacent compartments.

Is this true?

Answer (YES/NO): YES